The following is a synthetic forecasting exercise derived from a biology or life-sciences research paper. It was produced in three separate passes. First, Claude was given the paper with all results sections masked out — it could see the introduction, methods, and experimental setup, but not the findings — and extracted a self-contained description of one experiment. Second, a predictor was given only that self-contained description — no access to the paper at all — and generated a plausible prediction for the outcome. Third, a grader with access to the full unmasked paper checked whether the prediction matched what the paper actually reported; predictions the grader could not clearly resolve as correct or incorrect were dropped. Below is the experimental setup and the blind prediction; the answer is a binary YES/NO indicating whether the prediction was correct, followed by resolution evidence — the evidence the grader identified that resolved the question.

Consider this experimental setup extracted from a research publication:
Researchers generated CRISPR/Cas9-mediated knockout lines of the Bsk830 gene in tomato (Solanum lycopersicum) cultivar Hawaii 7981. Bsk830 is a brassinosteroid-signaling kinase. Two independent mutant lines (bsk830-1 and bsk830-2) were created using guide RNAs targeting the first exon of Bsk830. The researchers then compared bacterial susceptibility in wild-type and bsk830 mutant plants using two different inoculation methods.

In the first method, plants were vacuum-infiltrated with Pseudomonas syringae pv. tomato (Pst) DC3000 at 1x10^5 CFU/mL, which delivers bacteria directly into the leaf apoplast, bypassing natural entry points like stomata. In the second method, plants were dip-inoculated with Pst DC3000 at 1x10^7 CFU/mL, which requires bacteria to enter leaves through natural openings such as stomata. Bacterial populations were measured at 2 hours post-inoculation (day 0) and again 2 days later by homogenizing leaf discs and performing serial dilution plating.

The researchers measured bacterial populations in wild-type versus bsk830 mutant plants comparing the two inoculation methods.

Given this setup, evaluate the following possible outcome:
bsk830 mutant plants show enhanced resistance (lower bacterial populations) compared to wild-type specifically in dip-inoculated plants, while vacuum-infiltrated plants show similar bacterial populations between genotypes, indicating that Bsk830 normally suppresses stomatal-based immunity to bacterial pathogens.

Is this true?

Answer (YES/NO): NO